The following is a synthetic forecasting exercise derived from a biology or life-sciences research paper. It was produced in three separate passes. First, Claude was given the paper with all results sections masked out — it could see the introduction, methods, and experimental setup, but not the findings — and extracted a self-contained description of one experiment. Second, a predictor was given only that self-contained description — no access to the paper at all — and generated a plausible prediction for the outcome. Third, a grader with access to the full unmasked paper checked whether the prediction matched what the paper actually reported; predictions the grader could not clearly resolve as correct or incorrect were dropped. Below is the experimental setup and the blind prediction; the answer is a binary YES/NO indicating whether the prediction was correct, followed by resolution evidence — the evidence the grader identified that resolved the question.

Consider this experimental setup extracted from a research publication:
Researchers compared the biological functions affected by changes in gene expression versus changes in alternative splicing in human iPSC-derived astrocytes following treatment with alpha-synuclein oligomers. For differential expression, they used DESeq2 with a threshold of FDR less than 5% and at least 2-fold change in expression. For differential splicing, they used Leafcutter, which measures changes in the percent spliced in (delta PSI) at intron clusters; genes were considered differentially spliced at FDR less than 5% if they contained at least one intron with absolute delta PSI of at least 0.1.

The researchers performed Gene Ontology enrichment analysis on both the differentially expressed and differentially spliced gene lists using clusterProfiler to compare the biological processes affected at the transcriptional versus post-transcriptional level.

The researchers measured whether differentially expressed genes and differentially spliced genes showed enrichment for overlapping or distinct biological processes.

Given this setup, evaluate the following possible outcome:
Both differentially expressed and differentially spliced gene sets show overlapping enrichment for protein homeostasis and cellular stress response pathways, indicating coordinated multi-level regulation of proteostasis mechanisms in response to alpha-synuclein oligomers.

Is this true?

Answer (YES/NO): NO